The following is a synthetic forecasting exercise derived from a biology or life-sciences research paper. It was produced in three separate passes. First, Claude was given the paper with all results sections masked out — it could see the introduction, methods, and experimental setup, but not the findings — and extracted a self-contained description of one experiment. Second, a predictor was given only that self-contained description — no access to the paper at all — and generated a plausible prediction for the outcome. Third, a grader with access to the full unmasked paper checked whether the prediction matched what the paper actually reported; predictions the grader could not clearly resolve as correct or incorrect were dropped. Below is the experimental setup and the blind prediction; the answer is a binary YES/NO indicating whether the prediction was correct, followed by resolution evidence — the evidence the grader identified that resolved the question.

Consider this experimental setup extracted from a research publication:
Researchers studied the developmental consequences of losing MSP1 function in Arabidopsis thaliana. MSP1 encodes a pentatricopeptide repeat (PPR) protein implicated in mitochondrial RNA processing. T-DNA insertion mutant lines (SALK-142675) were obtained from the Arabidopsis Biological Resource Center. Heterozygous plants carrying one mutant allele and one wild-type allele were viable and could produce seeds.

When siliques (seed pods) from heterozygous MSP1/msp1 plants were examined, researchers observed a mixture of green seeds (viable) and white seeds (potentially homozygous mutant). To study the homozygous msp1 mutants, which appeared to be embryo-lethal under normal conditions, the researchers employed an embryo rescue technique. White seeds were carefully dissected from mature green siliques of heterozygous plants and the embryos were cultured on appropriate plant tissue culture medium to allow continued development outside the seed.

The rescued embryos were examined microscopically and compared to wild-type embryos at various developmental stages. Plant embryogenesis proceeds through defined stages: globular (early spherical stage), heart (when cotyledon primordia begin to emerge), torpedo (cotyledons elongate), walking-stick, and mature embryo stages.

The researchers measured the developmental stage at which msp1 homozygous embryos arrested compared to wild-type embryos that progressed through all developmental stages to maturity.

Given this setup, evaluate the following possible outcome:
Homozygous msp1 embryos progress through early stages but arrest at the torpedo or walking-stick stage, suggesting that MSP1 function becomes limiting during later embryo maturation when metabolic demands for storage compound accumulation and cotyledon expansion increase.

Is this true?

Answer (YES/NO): NO